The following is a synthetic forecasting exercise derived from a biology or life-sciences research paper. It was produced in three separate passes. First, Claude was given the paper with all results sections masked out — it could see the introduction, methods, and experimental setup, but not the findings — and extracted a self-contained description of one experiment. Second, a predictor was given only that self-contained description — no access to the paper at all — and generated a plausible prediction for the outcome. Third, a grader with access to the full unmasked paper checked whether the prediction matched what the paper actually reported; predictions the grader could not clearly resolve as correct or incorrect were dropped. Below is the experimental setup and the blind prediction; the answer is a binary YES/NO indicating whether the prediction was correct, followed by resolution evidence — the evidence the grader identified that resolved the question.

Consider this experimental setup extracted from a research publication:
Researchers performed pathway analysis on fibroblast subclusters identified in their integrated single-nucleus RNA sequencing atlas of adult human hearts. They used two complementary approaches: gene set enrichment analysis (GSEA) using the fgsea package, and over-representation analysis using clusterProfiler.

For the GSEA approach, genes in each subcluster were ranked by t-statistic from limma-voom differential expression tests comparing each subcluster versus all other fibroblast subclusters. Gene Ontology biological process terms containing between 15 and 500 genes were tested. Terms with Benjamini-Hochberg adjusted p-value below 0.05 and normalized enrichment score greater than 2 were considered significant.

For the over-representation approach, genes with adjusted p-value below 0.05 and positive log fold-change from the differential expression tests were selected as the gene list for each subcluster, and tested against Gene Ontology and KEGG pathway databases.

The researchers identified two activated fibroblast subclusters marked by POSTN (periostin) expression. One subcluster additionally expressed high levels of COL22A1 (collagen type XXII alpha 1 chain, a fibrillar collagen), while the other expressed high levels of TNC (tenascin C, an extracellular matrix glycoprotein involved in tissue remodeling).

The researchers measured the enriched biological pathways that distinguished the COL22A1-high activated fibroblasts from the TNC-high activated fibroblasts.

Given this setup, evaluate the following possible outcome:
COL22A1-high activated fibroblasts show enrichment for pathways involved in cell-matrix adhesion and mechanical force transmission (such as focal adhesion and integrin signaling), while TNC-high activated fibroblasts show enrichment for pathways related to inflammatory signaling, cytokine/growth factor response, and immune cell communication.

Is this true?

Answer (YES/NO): NO